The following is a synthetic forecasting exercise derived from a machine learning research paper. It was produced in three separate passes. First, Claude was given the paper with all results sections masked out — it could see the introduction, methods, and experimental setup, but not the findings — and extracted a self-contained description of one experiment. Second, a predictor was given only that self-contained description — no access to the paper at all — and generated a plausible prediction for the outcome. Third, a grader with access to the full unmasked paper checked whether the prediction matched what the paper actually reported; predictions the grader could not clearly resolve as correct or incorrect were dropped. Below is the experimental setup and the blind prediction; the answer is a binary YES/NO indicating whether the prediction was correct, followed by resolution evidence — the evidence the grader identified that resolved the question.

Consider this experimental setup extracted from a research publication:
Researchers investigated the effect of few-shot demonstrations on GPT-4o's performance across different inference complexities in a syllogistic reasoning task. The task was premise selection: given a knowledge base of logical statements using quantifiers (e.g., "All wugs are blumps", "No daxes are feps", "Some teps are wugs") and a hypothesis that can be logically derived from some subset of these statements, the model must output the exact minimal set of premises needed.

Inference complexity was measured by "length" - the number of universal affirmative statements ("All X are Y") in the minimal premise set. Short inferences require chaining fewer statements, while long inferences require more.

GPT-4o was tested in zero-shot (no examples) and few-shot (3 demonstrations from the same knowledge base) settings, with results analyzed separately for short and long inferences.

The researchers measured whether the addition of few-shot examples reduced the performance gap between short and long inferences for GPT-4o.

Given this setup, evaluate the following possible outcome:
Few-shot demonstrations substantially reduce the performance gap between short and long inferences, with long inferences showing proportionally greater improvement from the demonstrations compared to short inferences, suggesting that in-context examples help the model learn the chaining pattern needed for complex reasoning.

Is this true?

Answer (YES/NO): NO